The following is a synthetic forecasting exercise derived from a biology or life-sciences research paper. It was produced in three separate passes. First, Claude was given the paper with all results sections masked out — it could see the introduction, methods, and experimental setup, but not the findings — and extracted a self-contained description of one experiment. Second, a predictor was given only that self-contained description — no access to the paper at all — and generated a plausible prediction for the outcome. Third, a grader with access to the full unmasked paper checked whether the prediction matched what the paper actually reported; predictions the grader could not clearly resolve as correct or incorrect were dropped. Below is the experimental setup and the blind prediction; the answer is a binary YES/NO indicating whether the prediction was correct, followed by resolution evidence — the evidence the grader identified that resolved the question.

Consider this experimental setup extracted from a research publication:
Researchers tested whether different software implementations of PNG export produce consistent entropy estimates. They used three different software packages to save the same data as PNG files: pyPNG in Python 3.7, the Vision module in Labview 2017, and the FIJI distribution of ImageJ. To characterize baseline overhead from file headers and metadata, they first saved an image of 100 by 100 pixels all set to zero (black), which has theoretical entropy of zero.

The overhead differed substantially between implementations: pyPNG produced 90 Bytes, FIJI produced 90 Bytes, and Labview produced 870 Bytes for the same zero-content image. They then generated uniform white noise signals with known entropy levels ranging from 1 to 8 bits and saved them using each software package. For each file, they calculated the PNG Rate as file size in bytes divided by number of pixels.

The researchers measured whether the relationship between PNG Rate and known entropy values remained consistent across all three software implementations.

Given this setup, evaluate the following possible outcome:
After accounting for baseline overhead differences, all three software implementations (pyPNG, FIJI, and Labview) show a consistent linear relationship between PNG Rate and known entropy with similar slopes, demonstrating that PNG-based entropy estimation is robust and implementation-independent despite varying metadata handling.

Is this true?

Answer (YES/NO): YES